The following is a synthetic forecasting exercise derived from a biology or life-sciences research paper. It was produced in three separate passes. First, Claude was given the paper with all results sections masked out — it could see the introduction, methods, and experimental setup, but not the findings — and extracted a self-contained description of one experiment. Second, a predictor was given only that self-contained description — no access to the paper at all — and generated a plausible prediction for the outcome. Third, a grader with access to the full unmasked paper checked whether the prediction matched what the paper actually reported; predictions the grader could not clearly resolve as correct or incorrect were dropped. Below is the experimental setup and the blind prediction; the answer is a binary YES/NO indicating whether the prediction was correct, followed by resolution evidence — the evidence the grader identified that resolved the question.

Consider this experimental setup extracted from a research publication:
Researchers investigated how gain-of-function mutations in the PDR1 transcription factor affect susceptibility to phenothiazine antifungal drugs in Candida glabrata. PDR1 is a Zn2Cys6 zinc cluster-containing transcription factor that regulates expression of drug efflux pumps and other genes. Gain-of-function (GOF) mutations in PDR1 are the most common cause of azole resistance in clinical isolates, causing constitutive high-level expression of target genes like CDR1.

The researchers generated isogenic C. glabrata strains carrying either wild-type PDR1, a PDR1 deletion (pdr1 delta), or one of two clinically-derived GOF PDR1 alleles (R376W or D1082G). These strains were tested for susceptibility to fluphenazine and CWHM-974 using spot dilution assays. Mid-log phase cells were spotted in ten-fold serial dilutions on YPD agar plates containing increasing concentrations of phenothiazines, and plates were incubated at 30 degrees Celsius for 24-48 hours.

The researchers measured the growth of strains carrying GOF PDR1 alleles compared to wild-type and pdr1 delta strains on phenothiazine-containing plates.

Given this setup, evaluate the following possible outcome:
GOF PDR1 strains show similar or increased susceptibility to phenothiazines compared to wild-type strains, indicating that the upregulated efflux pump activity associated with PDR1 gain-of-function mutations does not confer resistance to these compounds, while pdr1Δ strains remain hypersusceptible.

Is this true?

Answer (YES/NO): NO